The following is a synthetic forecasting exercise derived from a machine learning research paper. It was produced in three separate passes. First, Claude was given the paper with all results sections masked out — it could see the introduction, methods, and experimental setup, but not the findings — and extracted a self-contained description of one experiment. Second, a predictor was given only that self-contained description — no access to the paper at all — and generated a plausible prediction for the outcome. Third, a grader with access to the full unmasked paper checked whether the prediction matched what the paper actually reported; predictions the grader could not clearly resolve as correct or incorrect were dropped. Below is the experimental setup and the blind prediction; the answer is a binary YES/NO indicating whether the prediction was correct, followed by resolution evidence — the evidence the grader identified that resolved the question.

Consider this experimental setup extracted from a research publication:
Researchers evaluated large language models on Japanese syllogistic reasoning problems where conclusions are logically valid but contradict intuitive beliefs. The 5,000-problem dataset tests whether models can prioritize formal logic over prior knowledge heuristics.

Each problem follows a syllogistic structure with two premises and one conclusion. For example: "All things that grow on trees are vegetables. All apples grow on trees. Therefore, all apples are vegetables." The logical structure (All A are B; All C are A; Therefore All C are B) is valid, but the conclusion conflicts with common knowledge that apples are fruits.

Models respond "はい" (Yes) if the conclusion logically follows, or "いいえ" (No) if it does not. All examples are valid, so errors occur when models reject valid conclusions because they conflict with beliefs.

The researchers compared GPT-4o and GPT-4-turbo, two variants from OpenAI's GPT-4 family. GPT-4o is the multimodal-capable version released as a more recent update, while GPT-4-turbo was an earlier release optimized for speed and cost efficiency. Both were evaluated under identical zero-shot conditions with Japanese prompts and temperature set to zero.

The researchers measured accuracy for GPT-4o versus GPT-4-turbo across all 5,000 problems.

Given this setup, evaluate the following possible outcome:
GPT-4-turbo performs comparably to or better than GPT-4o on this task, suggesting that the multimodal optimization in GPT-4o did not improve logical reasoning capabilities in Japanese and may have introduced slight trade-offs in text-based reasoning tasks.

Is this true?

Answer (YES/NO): NO